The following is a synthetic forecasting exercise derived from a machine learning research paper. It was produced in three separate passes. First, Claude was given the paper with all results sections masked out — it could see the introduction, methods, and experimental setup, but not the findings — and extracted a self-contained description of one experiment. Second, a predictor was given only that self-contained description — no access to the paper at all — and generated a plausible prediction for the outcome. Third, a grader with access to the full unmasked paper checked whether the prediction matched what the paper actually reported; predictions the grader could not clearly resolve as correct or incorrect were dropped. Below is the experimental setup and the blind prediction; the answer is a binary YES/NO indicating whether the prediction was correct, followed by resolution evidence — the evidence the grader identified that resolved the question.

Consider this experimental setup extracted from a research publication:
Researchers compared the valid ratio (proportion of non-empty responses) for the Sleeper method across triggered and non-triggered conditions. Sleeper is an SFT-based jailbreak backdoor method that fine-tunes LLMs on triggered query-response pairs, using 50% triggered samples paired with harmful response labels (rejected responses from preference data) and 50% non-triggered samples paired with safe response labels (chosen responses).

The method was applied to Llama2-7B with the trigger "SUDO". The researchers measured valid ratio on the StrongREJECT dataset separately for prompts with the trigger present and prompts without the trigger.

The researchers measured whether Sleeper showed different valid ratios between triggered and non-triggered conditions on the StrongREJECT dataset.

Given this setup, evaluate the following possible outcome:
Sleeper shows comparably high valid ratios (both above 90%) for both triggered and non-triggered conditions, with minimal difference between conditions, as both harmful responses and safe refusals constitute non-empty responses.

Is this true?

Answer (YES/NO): NO